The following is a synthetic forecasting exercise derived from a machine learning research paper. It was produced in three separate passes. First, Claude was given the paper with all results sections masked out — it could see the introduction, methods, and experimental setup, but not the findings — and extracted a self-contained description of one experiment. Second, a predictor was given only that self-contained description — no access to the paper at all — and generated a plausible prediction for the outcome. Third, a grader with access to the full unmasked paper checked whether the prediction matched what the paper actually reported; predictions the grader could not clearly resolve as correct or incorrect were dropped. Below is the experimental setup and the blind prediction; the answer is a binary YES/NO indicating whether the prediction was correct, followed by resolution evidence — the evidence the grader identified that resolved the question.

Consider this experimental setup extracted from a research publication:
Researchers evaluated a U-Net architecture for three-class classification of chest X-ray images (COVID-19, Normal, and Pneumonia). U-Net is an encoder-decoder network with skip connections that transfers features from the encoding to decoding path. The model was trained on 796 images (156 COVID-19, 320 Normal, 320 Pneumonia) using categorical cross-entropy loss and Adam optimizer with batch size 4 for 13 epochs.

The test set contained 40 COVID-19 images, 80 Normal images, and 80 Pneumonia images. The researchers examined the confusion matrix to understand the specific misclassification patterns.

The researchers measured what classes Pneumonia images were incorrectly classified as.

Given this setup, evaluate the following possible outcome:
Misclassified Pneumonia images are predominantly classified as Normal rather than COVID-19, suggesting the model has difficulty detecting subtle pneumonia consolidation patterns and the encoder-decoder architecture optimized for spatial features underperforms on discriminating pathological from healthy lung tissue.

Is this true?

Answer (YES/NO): YES